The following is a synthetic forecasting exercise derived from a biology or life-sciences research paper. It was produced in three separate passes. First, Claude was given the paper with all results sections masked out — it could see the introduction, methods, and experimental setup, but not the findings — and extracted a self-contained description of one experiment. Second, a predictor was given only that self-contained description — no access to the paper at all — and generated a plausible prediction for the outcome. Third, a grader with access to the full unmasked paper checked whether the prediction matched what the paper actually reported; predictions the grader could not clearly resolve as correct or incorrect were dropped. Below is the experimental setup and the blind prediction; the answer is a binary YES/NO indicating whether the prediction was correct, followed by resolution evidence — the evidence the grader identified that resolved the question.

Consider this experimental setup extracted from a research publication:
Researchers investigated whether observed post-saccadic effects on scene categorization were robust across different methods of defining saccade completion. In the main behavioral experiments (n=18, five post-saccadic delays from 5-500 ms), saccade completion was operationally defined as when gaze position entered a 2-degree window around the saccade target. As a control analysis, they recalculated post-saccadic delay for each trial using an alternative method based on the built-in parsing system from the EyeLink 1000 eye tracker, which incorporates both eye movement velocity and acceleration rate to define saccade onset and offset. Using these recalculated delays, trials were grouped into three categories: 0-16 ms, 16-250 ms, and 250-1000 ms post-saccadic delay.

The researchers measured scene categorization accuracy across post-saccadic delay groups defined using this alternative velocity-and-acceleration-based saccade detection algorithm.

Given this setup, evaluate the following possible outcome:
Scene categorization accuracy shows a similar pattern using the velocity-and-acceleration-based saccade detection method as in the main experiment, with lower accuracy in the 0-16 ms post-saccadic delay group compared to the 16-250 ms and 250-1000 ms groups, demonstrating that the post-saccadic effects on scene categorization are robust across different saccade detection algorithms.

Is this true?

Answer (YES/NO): NO